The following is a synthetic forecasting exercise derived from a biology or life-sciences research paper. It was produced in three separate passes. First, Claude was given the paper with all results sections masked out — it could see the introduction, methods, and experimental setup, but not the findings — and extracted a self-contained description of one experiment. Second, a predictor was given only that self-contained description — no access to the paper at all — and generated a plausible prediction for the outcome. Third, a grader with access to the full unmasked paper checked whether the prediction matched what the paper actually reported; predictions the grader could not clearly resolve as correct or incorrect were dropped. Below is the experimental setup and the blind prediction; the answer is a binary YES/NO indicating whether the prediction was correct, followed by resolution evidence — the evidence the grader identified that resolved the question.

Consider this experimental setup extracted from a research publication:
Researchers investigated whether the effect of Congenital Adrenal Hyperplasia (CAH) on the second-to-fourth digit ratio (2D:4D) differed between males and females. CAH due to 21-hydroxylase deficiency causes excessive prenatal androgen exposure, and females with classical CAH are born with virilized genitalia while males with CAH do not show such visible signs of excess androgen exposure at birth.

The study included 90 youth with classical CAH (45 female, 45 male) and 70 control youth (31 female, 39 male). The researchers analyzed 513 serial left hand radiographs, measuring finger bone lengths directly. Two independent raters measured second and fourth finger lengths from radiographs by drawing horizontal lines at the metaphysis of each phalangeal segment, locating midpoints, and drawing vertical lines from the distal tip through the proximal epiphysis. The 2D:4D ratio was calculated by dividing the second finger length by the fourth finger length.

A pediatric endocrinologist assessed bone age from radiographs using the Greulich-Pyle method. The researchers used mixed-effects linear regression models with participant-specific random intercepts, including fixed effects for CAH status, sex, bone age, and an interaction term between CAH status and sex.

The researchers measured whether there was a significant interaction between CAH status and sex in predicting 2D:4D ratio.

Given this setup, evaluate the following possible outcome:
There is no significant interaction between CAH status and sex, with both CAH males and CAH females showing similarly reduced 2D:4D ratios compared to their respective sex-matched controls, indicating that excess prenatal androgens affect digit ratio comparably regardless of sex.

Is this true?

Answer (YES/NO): NO